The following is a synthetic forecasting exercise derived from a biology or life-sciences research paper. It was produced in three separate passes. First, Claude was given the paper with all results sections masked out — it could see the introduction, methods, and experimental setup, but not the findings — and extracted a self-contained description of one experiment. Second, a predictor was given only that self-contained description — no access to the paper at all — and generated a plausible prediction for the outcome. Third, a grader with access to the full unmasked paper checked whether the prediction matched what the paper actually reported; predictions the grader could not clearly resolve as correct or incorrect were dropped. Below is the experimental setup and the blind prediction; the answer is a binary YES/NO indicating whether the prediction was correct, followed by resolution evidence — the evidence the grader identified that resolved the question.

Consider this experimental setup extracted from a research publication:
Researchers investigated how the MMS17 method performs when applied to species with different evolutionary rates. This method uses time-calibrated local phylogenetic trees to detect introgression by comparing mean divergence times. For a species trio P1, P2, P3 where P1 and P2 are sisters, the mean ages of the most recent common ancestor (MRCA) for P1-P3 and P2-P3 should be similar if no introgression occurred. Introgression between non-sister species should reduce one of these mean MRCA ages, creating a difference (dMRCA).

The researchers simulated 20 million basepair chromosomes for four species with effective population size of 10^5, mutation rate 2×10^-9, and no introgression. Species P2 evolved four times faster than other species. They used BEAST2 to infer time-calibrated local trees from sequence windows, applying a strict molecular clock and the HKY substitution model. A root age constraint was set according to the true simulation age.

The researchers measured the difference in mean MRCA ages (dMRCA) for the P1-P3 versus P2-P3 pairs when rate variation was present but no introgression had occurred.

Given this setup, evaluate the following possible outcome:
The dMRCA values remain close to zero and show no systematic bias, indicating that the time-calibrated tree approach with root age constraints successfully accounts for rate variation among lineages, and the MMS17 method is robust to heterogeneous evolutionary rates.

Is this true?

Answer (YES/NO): NO